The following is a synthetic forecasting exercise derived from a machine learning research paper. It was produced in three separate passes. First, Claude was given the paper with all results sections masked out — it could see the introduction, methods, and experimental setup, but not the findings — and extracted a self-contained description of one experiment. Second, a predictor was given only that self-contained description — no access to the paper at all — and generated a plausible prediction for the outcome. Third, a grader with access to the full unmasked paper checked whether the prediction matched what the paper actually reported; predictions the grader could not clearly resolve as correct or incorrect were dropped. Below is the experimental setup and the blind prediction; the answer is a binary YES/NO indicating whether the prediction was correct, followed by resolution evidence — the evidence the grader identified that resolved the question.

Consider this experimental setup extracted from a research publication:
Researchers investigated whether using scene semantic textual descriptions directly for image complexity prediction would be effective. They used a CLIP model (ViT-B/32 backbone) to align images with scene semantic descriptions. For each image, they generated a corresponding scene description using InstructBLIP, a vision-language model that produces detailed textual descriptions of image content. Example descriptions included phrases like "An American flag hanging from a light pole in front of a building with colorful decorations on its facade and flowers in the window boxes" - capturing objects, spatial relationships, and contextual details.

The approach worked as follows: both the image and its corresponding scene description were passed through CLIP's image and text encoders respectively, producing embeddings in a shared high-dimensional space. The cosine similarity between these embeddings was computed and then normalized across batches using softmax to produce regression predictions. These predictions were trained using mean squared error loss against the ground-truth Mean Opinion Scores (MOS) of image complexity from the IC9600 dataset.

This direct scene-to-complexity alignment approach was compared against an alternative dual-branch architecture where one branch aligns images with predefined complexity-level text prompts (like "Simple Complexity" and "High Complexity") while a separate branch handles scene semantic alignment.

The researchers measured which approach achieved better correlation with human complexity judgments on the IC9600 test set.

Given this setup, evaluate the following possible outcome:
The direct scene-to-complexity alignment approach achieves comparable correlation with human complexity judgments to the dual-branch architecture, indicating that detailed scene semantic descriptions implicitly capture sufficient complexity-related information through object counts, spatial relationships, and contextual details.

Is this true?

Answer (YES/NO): NO